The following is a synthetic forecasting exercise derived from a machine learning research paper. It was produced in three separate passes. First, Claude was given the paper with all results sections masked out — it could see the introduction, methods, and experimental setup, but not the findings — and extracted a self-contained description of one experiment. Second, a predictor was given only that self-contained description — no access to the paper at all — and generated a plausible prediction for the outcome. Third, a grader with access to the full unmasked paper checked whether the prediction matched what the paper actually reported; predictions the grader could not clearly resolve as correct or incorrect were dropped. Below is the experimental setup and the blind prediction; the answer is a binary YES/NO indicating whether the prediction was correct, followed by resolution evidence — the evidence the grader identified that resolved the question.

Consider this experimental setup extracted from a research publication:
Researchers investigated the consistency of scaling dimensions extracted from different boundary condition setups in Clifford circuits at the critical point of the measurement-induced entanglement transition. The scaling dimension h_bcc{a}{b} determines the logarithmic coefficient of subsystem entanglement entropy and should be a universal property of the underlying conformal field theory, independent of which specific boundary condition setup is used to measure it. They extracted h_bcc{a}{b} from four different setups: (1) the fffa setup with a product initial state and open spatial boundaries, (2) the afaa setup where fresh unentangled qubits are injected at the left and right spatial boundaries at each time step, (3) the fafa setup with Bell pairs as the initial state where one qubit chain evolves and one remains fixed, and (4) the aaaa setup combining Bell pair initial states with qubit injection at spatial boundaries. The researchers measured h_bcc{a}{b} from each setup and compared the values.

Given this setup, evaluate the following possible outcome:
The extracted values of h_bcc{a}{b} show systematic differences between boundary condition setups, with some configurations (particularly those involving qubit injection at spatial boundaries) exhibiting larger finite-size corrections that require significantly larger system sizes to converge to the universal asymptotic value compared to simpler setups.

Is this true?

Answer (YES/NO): NO